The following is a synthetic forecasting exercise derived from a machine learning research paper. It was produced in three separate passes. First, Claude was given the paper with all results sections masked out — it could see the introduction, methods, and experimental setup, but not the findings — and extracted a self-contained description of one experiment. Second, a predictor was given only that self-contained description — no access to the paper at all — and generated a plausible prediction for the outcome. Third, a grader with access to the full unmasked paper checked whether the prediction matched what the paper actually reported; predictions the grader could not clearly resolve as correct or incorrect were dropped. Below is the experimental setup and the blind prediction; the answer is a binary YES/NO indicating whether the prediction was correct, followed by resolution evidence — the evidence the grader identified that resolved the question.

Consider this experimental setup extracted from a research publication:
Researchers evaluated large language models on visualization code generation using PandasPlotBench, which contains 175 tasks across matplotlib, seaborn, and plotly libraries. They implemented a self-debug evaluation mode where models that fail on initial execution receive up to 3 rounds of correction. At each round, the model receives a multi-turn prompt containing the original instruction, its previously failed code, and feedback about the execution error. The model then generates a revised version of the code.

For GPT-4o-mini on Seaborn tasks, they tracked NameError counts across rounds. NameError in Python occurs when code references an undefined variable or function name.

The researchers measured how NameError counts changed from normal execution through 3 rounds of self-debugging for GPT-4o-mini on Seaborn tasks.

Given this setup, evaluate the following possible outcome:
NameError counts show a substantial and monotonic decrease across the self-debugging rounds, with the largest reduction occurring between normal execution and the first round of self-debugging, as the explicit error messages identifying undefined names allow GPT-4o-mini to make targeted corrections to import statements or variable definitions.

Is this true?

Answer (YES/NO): NO